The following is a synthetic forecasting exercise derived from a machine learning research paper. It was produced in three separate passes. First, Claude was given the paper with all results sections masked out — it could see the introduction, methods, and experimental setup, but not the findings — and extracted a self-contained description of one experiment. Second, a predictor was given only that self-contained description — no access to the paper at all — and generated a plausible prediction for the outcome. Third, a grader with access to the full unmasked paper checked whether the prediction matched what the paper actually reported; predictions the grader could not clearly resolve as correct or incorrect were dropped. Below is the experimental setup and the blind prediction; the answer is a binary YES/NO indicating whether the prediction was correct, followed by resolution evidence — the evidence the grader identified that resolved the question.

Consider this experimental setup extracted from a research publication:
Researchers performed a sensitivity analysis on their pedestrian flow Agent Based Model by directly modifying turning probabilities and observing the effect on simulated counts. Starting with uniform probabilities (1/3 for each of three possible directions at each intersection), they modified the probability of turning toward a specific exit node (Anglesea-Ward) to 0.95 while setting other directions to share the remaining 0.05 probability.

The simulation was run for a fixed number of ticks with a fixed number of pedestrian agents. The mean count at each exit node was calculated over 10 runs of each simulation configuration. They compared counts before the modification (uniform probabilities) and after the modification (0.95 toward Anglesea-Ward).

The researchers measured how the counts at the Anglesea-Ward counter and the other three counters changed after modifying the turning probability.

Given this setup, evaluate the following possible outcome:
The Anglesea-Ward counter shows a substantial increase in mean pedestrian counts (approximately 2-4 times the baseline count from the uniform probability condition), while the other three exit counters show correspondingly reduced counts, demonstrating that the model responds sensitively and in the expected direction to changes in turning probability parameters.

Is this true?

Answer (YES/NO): YES